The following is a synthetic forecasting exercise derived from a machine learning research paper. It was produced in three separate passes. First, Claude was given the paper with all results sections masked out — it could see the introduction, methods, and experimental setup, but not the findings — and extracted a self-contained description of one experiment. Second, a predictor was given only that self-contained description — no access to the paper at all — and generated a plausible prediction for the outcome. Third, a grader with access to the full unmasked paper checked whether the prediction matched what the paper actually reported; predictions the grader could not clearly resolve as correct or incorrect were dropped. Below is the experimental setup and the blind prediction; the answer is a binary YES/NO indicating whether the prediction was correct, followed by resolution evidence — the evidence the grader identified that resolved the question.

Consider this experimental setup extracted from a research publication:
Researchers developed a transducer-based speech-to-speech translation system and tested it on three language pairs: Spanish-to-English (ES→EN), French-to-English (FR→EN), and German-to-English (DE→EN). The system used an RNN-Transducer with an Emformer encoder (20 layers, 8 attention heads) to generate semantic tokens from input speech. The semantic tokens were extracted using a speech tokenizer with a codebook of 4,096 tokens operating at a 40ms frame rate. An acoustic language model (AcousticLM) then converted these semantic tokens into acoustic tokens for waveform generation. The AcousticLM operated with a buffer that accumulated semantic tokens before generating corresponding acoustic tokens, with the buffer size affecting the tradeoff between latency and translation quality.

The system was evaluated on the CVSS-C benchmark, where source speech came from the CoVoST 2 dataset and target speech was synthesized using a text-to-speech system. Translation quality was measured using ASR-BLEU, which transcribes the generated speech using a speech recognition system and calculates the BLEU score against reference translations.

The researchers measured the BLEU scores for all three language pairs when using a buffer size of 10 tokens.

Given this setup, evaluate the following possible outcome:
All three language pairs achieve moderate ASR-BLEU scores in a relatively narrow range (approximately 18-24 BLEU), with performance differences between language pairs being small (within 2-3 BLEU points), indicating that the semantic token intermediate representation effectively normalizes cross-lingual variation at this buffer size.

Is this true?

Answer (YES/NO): NO